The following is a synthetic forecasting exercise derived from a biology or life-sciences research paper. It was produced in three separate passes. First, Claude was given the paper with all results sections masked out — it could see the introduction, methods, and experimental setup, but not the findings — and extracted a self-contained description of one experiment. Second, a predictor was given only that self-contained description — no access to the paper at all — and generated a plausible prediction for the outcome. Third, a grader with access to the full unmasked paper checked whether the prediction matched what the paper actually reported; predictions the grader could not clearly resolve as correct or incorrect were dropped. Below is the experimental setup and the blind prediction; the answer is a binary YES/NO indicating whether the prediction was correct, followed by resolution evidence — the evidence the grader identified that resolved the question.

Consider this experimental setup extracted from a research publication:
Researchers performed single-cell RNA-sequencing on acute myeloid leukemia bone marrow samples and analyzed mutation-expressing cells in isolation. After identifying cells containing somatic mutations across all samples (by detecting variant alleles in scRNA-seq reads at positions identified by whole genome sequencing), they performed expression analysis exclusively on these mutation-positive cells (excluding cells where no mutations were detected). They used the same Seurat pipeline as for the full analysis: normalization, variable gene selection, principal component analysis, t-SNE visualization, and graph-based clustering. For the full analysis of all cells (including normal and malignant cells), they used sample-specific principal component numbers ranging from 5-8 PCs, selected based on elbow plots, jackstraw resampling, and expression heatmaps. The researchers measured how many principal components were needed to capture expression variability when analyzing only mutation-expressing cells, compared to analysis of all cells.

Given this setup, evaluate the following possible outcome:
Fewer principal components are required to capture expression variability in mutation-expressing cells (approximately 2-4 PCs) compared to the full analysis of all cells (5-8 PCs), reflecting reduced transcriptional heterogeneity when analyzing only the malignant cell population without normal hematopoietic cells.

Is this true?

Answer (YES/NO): NO